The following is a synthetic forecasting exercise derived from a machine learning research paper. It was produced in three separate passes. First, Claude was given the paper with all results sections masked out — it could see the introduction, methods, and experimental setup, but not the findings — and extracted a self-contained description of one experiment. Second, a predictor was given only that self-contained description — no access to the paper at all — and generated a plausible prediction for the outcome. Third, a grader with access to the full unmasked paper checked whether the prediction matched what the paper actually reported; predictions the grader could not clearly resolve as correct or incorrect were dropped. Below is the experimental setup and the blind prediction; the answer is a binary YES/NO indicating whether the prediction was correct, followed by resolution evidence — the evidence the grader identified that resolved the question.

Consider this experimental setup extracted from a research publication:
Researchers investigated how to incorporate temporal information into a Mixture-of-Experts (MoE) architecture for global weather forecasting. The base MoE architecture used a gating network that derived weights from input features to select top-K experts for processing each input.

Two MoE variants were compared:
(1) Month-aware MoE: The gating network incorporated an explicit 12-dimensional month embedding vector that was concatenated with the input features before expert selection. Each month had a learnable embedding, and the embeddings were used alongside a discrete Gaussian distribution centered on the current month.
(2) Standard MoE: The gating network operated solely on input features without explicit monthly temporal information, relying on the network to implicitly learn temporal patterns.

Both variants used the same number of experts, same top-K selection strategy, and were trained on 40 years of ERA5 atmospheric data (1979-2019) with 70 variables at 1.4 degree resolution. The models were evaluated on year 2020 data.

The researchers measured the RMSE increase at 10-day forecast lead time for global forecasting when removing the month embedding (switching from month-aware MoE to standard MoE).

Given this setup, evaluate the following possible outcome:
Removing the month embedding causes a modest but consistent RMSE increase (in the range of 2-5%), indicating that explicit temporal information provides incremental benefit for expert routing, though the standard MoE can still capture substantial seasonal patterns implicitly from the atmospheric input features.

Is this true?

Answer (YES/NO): NO